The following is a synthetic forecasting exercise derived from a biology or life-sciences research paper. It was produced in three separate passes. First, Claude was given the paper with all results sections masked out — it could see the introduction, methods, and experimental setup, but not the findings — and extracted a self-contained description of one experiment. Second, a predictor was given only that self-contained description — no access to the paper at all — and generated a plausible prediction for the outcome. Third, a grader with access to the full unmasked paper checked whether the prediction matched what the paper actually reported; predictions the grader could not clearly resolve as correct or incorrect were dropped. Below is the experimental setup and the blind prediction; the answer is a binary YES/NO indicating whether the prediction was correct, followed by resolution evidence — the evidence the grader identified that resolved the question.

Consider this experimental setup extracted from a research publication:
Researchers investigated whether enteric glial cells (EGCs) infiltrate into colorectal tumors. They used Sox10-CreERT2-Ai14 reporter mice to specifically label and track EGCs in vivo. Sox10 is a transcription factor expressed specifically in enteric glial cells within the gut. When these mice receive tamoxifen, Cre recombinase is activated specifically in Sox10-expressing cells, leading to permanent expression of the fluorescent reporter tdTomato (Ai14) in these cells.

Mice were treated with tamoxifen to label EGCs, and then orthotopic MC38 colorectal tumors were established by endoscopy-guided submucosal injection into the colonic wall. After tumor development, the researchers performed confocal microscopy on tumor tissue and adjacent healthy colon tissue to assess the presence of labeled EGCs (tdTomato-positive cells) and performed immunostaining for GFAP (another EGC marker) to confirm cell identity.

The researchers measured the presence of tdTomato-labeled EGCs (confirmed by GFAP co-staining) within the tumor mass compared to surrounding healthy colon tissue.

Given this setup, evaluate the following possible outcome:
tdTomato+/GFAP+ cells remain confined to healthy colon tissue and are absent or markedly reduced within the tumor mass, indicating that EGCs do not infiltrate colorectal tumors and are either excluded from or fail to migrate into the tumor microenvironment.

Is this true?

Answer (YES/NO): NO